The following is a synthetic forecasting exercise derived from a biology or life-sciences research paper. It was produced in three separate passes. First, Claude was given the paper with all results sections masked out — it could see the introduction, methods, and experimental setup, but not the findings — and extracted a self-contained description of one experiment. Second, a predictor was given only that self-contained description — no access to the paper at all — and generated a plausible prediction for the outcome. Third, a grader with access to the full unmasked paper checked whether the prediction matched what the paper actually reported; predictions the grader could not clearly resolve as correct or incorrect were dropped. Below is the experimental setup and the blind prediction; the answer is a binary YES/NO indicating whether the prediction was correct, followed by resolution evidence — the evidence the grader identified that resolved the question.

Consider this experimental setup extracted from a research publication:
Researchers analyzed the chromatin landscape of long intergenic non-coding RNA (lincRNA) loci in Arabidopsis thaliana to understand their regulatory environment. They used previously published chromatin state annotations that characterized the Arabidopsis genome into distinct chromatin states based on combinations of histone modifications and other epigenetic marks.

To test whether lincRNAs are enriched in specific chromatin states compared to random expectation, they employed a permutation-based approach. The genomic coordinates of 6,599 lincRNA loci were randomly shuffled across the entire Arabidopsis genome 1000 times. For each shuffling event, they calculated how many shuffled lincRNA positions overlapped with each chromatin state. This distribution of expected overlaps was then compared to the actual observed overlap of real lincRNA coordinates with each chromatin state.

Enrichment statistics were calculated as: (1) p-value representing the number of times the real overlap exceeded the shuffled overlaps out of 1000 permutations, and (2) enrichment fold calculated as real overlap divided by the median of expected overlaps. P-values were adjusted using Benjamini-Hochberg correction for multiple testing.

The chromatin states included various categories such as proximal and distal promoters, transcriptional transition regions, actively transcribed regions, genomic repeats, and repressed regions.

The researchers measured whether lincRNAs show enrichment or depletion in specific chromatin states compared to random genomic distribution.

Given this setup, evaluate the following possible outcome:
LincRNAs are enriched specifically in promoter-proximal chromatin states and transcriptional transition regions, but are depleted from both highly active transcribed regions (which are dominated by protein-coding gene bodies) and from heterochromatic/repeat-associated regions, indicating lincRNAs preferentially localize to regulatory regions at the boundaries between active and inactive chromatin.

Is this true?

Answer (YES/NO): NO